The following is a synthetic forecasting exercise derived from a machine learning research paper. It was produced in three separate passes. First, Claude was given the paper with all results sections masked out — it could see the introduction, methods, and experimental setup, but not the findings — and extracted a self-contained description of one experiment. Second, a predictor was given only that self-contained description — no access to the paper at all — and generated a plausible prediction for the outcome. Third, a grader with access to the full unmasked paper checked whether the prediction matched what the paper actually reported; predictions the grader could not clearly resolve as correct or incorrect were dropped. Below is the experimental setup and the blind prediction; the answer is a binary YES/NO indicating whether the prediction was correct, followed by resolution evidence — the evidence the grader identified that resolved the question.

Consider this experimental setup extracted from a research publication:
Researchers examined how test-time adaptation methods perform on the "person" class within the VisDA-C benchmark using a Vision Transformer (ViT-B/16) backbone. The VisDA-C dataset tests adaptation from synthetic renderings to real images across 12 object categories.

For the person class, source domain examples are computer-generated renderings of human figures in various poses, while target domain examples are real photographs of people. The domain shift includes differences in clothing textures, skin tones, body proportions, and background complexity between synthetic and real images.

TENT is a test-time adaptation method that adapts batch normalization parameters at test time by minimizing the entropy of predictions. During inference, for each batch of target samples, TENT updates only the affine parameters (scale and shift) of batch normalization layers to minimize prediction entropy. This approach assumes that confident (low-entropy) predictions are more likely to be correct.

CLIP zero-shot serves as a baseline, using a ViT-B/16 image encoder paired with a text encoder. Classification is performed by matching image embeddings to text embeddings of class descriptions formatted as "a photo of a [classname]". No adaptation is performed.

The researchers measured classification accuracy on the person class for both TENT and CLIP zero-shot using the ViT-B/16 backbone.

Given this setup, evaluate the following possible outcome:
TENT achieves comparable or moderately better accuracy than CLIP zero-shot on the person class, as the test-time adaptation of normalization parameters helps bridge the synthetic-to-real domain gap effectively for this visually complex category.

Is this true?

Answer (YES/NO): NO